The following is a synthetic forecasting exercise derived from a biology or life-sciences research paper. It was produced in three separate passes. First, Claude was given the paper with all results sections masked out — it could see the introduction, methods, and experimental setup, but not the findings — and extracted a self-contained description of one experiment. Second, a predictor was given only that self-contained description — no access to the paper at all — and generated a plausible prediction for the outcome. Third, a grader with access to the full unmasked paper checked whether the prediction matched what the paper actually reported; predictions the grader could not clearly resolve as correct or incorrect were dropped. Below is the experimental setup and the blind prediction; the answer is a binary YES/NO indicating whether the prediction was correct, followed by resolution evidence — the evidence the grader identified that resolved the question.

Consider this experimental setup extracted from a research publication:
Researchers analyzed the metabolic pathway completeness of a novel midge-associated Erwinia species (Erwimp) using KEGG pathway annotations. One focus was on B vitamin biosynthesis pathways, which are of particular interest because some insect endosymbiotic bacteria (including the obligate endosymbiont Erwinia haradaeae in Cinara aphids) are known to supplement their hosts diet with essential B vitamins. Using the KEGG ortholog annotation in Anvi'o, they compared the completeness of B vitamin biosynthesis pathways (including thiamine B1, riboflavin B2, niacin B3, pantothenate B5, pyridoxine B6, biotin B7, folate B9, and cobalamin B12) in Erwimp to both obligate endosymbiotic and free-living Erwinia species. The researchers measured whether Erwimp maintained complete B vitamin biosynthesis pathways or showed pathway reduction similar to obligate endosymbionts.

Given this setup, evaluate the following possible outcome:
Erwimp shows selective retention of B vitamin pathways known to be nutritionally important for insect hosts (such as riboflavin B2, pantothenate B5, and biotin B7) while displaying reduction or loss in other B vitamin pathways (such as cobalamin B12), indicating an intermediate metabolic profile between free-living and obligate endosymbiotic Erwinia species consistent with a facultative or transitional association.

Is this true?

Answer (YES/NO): NO